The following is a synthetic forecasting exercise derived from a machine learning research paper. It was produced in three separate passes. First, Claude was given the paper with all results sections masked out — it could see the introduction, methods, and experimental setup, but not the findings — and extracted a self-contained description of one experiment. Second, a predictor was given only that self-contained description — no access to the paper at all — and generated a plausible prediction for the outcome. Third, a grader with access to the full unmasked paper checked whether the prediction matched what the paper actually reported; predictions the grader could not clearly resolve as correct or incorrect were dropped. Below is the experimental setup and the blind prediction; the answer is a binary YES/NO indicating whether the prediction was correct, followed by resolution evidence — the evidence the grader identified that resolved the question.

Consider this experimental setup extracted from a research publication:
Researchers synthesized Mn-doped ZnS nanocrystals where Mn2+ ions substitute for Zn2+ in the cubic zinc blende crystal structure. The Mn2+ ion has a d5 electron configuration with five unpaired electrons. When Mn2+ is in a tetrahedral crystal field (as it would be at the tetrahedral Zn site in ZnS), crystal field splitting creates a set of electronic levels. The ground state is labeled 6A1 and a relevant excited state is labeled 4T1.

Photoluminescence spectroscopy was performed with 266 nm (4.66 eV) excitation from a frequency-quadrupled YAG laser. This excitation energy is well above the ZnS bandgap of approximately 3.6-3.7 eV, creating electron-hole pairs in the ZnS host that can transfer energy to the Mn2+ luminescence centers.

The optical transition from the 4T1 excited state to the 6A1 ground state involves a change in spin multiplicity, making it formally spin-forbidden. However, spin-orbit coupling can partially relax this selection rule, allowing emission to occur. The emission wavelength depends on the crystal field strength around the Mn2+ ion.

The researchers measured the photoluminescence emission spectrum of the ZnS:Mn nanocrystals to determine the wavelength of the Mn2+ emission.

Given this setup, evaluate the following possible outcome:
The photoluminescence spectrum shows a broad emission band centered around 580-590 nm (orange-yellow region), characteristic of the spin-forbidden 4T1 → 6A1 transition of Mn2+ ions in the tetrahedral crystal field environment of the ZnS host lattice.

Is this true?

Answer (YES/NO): NO